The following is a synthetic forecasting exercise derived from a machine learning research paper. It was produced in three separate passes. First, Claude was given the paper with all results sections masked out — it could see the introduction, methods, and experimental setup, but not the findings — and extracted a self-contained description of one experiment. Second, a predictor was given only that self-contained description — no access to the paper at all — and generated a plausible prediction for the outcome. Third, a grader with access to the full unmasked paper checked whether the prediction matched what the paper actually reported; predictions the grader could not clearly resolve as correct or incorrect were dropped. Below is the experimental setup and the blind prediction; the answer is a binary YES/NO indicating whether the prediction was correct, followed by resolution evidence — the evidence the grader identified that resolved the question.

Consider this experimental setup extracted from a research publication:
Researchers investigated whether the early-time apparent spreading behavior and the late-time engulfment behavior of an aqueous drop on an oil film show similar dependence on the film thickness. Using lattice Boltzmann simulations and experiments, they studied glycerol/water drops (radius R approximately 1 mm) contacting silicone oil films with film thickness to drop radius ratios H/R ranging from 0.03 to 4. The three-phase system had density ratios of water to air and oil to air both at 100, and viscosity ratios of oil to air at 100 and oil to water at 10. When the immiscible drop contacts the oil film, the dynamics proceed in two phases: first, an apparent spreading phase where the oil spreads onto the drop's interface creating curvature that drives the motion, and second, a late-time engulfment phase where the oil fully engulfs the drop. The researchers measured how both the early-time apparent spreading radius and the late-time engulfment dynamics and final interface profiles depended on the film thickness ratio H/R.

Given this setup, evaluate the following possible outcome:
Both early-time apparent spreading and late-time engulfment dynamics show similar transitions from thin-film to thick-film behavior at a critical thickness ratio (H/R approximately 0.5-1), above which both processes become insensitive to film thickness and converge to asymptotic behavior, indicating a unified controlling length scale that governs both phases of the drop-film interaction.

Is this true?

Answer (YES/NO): NO